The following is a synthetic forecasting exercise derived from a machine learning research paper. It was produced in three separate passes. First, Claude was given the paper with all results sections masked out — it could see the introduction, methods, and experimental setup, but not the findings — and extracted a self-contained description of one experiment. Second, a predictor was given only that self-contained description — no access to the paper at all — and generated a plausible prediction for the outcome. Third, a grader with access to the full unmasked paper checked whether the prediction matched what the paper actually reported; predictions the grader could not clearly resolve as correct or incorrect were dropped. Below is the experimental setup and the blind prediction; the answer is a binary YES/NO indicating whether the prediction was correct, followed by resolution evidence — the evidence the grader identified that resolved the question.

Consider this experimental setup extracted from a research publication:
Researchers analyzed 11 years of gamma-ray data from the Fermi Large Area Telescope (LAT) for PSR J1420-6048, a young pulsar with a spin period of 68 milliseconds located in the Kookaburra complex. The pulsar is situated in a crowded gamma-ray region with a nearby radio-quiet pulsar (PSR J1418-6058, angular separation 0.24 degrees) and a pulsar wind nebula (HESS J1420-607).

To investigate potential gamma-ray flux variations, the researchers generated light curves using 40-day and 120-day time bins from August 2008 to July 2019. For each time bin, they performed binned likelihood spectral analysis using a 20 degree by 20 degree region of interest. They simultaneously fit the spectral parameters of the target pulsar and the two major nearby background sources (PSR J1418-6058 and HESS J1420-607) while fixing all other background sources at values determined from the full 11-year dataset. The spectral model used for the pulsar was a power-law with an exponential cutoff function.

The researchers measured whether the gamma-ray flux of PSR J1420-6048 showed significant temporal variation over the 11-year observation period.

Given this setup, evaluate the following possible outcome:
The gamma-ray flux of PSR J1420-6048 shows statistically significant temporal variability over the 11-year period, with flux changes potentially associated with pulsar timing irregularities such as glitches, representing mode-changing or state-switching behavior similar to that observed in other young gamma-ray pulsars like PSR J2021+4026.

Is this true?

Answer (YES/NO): NO